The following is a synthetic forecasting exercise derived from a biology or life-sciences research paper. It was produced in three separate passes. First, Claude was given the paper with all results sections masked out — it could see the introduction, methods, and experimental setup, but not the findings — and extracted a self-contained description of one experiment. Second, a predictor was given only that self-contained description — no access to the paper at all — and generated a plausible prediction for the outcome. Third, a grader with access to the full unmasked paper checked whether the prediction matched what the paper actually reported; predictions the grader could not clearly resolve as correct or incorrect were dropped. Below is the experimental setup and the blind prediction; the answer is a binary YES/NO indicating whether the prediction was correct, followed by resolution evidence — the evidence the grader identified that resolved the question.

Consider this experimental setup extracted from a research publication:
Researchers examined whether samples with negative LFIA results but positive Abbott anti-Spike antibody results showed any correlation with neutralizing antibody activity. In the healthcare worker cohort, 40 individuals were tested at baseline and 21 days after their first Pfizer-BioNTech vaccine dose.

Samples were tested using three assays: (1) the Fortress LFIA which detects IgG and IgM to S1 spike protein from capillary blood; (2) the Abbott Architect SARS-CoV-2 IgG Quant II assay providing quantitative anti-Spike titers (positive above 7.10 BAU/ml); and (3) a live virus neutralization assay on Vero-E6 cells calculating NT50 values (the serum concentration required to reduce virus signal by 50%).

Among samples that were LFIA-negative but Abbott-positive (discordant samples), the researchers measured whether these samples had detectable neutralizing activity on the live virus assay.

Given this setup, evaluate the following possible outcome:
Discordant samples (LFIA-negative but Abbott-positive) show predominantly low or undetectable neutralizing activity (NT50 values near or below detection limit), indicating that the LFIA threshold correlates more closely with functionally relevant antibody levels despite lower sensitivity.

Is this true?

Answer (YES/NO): YES